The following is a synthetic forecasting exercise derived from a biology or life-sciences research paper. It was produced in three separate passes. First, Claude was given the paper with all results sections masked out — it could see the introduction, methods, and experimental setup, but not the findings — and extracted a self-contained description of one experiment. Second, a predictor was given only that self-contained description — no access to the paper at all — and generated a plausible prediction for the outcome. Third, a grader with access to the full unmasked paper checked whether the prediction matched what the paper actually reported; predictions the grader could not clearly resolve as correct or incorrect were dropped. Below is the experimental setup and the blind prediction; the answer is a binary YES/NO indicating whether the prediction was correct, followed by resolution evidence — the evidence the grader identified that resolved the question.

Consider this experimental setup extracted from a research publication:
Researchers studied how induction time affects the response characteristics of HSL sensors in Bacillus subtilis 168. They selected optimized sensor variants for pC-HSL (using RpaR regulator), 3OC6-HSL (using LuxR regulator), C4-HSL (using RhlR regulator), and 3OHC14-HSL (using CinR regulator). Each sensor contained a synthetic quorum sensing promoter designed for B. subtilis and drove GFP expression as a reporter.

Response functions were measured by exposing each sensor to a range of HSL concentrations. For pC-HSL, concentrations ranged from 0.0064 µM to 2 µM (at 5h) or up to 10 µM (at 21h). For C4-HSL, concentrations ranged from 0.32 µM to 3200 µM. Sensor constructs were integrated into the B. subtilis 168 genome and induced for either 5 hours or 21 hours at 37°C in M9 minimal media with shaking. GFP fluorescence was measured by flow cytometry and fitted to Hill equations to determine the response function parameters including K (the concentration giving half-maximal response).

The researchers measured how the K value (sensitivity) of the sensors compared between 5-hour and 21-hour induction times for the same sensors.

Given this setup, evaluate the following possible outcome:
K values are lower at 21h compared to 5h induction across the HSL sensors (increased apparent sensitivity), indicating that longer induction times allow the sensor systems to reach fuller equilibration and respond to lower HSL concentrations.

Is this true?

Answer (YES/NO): NO